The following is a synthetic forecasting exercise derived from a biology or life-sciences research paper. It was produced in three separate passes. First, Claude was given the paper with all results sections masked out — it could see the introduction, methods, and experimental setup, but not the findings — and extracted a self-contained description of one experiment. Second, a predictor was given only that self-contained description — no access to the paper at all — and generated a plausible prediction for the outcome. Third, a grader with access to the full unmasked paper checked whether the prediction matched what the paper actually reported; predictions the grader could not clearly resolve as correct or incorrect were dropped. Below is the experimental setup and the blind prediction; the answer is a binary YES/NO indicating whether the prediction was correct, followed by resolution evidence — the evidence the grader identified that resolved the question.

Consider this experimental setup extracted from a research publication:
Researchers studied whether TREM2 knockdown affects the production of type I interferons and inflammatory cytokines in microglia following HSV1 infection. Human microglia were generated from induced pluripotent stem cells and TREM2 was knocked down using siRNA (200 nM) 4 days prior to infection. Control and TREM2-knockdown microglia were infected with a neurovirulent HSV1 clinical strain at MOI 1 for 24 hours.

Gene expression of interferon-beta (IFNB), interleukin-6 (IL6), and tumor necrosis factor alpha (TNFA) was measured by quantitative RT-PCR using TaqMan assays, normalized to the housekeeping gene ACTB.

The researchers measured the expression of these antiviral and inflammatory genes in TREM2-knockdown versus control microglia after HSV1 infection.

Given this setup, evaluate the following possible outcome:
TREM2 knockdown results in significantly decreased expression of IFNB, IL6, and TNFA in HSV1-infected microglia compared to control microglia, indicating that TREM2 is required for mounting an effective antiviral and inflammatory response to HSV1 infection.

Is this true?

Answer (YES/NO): YES